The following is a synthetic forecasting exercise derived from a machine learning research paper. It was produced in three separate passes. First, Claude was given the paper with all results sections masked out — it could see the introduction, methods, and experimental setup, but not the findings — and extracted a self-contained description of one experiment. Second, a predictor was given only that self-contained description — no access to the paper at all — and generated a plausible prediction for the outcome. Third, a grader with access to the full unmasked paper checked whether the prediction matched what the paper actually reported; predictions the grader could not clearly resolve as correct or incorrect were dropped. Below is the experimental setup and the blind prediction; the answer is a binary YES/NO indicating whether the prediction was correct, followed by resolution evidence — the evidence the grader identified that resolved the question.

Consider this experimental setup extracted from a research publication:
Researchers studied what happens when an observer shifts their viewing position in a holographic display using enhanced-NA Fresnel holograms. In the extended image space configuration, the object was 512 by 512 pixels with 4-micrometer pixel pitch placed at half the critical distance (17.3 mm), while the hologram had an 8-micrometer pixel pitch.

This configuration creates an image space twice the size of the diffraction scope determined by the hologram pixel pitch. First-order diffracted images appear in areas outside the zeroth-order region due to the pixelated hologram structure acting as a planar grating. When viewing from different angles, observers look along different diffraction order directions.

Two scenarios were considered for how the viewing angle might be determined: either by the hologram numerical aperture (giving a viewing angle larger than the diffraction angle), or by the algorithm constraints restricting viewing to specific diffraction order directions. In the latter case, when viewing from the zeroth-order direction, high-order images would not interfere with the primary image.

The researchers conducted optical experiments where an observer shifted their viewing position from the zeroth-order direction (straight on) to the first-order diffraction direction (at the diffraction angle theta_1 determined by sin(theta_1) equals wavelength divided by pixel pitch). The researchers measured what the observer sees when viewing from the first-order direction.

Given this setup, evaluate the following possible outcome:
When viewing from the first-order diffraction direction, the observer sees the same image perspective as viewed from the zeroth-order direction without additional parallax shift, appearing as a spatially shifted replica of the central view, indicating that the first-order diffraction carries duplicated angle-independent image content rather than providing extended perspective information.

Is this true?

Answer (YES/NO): YES